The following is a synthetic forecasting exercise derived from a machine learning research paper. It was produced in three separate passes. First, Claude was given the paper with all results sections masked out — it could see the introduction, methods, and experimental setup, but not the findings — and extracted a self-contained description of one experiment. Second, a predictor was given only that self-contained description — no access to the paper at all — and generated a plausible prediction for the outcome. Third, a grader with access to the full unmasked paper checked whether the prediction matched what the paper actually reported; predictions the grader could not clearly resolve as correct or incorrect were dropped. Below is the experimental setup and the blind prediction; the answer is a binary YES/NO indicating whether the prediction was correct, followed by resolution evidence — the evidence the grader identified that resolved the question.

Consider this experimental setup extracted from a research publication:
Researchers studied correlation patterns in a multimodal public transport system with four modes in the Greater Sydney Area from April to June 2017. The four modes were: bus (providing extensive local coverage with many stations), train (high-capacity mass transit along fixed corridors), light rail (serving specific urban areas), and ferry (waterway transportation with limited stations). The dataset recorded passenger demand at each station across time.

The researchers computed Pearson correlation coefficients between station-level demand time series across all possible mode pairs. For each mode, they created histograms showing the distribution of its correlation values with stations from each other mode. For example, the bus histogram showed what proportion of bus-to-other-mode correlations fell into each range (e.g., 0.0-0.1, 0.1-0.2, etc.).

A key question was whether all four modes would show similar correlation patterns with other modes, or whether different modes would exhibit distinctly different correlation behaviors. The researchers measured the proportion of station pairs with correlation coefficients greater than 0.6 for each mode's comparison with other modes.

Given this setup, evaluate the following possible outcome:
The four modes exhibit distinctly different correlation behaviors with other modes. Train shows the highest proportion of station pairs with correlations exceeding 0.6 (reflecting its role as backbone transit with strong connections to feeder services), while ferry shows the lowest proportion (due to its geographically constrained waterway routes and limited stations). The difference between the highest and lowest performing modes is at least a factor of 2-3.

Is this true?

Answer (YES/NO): NO